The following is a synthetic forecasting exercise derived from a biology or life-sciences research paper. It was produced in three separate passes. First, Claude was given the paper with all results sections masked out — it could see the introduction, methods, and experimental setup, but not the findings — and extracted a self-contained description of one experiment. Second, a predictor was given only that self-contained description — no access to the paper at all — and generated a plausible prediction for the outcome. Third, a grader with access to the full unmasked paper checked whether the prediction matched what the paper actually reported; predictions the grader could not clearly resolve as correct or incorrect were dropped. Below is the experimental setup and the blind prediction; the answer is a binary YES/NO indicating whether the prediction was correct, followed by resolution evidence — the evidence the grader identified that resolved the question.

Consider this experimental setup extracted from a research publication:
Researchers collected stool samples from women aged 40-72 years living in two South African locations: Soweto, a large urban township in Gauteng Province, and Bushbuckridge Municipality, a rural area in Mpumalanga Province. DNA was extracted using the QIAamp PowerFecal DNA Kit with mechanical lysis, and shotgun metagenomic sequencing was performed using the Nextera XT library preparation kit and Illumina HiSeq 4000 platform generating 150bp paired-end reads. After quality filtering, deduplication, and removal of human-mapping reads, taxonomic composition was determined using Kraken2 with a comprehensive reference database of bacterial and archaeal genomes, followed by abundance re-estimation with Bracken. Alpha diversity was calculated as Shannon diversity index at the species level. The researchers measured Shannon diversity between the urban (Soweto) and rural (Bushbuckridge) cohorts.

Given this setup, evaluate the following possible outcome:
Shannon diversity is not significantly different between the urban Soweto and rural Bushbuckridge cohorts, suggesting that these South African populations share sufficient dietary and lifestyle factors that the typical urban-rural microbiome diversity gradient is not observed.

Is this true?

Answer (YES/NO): NO